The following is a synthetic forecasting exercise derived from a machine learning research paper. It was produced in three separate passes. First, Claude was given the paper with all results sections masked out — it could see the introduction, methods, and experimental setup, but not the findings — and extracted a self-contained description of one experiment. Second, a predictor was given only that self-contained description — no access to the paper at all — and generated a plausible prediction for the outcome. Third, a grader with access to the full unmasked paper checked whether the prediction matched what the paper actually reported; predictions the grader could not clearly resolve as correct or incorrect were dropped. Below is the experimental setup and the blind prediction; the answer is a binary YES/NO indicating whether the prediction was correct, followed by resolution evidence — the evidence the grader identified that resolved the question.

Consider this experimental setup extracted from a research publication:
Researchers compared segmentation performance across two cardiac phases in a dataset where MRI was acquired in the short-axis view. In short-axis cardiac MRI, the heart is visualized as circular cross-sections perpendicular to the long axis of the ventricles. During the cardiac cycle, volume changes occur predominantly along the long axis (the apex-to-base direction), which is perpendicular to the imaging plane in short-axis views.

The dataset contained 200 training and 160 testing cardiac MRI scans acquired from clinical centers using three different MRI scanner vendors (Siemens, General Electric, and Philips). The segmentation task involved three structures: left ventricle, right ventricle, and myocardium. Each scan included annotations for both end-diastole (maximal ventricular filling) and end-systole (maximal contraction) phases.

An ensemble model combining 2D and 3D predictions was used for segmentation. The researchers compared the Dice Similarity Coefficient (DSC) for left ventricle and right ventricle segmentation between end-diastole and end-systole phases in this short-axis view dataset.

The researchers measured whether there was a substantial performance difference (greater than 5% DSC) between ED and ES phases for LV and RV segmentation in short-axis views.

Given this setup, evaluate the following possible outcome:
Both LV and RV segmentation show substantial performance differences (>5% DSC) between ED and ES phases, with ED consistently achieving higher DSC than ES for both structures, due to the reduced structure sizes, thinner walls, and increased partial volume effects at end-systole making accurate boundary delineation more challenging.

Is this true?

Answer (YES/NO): NO